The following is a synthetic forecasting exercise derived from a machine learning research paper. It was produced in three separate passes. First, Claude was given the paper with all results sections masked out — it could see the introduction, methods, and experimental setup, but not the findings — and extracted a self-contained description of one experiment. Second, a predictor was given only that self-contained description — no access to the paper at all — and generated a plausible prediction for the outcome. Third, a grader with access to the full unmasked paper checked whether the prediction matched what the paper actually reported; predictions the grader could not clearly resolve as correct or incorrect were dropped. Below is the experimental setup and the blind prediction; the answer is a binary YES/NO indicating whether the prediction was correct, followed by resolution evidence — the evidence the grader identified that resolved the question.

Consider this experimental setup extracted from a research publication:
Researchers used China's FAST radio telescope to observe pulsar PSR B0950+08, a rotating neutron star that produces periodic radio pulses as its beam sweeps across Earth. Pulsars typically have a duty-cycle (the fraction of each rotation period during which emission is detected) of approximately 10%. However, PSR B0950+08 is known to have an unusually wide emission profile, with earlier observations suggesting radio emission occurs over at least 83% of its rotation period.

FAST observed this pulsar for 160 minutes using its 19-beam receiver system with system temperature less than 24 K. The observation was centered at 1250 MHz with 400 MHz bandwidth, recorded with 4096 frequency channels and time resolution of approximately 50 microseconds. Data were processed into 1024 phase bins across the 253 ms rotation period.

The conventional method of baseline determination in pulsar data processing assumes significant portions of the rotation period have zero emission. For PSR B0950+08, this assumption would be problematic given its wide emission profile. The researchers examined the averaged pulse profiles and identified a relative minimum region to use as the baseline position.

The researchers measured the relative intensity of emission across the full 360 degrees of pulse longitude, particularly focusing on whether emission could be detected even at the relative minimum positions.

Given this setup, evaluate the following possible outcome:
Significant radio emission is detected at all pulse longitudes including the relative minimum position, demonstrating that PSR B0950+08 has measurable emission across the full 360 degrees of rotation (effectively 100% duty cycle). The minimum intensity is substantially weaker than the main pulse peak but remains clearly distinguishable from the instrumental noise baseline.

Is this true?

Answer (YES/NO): YES